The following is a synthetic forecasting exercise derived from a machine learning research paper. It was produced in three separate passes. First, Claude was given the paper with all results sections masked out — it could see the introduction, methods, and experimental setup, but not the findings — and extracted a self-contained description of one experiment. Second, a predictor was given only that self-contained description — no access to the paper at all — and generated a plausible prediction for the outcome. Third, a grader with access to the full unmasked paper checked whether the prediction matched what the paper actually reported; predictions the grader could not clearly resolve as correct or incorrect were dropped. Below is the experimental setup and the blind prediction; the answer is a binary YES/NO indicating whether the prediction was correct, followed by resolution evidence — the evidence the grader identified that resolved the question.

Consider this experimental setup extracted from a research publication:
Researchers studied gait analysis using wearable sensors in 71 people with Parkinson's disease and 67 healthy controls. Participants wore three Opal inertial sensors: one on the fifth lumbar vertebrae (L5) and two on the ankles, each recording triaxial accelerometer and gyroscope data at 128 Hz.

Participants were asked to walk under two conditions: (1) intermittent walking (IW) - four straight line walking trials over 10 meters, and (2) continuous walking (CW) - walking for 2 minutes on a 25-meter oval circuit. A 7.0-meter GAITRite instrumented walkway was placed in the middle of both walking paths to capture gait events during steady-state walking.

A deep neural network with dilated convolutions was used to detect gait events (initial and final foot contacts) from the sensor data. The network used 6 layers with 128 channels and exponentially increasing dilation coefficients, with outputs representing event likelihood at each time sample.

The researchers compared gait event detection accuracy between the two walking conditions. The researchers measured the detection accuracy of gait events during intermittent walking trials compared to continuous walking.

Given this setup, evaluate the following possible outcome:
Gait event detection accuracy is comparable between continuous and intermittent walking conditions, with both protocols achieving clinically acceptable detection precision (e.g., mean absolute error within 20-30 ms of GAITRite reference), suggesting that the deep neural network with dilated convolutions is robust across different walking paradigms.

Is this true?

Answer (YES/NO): YES